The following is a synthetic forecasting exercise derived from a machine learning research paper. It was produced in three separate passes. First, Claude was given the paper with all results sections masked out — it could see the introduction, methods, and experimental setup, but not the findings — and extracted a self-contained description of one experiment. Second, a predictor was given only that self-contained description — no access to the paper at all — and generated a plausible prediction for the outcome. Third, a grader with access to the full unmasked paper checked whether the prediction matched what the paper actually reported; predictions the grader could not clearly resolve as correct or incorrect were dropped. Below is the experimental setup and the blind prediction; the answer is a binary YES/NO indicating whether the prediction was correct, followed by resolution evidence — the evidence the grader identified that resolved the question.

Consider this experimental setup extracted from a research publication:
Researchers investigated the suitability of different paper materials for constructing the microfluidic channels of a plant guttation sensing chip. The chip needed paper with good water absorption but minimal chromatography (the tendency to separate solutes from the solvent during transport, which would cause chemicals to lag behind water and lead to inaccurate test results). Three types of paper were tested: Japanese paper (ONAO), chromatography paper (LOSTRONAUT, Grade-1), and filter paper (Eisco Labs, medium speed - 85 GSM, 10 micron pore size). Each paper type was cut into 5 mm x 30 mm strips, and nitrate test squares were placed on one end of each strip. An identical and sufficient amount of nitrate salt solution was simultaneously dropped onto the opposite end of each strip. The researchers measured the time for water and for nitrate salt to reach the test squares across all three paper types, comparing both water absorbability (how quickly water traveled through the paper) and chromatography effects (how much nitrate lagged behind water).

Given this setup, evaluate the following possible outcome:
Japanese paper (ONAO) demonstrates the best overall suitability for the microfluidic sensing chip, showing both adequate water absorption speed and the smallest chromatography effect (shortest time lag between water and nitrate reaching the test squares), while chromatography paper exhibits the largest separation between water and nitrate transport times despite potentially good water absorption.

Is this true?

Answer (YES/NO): YES